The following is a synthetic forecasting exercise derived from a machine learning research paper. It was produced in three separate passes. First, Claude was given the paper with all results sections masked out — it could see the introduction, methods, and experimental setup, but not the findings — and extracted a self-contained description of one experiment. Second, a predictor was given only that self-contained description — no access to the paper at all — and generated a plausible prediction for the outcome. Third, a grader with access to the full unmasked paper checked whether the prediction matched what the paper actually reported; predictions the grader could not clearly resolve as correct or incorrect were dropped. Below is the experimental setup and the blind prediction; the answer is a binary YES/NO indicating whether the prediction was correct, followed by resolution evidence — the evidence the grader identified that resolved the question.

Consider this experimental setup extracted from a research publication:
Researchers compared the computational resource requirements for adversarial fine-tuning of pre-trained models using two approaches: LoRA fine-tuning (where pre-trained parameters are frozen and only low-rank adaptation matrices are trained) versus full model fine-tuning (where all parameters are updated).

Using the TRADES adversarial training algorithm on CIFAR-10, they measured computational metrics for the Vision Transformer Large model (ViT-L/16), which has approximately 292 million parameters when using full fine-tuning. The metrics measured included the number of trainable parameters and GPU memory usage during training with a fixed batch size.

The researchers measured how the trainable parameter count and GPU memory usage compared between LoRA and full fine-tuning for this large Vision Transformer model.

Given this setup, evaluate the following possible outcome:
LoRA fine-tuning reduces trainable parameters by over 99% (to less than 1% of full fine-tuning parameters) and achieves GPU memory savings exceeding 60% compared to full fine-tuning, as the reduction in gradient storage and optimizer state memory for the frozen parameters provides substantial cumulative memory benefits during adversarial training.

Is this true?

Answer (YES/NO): NO